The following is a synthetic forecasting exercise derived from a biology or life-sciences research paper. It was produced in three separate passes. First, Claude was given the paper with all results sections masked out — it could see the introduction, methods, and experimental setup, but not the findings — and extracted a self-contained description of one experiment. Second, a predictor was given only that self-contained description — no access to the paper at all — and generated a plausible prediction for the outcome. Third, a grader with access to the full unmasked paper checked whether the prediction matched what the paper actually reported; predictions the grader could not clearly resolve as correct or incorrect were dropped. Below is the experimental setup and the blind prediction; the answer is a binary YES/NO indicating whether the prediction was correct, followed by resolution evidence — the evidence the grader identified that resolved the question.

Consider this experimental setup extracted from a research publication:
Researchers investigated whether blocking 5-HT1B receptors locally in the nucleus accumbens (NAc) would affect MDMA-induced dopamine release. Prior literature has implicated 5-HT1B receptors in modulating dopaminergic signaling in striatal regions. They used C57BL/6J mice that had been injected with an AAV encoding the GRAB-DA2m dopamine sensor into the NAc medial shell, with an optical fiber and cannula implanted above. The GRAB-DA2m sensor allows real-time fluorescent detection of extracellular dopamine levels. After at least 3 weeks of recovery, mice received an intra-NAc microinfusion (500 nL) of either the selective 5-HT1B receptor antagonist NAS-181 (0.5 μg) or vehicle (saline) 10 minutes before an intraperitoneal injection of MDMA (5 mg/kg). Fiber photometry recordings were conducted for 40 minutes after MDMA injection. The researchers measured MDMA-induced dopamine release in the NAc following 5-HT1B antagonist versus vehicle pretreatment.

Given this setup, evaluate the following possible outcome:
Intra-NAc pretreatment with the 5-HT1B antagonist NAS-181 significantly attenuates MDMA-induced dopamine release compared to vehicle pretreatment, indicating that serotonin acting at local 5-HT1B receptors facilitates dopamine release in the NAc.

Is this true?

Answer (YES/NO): NO